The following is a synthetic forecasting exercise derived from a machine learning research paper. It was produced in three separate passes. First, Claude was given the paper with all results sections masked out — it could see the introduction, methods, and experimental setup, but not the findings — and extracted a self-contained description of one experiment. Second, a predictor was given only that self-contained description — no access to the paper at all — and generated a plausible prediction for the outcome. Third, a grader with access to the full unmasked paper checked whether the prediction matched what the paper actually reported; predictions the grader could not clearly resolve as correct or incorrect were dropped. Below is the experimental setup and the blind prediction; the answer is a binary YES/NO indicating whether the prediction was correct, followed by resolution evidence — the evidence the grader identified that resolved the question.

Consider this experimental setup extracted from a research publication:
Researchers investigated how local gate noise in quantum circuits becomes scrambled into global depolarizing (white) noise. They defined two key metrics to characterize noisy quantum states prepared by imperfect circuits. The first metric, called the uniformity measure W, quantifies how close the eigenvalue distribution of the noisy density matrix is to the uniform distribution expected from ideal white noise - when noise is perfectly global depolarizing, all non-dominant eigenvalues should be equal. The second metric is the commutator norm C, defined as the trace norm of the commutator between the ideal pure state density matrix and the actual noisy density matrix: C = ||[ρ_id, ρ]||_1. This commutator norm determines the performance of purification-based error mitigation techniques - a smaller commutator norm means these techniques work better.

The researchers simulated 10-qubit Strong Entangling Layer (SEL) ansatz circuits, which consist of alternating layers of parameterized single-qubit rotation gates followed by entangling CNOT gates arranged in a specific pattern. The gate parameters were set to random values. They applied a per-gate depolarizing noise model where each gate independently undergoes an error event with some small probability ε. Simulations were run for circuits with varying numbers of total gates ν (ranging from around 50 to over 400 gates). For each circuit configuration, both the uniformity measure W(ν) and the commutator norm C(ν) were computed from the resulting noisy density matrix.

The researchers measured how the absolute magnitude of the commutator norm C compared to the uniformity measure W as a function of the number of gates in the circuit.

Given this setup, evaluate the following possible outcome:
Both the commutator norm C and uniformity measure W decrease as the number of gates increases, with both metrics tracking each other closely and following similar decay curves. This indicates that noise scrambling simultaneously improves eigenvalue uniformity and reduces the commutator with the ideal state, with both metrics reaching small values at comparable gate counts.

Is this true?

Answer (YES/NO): NO